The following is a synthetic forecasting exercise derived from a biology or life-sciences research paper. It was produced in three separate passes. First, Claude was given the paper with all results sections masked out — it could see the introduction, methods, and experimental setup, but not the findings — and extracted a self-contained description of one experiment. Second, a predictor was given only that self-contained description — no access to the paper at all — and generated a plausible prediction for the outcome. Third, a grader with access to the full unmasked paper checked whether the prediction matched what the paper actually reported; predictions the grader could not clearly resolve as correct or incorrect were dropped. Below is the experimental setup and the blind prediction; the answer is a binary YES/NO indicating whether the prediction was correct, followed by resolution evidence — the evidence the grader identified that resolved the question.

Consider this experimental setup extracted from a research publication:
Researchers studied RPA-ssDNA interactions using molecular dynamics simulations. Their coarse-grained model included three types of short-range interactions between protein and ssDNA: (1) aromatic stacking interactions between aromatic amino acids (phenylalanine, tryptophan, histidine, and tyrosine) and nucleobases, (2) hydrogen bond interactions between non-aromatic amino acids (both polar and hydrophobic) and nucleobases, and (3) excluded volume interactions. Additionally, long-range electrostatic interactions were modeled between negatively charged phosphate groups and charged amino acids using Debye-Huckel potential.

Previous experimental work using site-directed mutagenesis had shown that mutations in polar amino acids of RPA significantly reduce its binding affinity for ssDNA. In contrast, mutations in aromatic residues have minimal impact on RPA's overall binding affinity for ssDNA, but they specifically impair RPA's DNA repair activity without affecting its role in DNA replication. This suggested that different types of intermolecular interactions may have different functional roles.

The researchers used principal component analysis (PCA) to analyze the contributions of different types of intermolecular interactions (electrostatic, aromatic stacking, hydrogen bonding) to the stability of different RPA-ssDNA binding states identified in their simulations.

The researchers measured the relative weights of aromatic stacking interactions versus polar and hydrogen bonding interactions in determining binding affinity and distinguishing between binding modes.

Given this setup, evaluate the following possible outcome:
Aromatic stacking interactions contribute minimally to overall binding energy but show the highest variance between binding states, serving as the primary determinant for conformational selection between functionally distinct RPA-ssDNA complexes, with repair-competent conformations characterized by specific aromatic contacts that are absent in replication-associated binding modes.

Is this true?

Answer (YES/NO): NO